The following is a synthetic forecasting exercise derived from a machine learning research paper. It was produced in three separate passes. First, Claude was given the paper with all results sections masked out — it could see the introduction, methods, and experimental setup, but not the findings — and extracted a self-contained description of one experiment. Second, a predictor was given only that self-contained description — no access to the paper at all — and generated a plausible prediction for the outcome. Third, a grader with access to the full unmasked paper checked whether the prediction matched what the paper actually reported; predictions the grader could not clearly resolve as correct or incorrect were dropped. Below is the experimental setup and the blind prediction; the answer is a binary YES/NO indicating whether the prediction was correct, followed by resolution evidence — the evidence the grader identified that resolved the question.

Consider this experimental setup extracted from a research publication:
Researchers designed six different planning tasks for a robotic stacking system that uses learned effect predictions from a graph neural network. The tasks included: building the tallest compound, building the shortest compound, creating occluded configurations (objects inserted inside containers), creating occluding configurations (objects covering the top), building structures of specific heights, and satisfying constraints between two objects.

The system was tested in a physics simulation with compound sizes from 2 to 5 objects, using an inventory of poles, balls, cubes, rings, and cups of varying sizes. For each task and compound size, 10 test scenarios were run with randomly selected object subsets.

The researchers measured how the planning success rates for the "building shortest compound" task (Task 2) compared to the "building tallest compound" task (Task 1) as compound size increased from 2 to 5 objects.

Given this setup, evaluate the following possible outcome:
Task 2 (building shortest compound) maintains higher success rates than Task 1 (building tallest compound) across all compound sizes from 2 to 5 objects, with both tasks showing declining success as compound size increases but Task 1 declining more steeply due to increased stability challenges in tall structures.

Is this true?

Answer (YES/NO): NO